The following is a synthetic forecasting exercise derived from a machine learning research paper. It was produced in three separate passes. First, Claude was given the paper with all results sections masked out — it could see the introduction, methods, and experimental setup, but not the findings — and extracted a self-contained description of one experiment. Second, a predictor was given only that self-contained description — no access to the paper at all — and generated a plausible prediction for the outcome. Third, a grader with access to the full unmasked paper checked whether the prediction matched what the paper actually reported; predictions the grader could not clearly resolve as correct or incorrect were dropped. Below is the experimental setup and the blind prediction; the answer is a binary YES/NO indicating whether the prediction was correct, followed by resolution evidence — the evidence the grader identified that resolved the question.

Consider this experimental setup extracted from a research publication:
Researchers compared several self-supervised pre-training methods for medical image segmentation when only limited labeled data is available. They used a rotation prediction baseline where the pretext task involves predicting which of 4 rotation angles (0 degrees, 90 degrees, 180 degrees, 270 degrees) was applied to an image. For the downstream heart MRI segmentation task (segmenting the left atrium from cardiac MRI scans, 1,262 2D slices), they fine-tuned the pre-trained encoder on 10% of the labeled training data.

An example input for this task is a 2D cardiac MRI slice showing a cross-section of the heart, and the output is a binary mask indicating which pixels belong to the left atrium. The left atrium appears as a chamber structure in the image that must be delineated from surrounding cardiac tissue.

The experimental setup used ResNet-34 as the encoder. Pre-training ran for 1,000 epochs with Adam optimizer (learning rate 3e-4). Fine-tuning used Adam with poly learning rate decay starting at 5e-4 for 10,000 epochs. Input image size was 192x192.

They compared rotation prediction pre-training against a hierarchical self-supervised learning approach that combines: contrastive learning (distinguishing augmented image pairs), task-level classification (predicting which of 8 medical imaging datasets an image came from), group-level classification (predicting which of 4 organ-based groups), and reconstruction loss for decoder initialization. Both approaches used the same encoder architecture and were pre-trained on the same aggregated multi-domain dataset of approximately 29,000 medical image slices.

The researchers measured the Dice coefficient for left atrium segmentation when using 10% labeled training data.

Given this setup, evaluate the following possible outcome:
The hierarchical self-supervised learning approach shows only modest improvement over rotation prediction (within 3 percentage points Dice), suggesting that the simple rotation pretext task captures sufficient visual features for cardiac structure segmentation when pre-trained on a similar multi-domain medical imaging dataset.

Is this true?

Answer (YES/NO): NO